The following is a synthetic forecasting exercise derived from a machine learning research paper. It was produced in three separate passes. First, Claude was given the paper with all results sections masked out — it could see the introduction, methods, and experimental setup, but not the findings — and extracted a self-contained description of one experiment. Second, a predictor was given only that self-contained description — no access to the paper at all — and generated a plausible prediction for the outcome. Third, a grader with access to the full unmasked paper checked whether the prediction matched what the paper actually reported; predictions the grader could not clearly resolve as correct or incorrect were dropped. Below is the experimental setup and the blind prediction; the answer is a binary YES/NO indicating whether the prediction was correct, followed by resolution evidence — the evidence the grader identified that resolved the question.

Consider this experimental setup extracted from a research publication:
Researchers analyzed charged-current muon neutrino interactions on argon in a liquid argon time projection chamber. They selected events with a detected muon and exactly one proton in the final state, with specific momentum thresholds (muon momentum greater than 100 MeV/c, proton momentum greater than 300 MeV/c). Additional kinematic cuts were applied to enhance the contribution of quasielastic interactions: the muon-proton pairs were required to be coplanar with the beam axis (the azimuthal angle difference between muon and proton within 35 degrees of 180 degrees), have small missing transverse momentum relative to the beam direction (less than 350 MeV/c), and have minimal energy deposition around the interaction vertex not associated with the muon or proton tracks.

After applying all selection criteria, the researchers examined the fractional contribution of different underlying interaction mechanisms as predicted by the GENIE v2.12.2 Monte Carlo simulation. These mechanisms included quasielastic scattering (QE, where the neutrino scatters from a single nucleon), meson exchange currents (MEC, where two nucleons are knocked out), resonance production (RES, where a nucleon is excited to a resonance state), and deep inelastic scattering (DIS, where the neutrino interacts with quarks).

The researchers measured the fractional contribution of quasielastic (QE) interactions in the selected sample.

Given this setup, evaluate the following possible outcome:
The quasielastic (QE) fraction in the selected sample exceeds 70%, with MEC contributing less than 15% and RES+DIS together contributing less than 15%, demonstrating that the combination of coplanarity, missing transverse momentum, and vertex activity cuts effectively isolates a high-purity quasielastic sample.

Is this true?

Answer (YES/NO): YES